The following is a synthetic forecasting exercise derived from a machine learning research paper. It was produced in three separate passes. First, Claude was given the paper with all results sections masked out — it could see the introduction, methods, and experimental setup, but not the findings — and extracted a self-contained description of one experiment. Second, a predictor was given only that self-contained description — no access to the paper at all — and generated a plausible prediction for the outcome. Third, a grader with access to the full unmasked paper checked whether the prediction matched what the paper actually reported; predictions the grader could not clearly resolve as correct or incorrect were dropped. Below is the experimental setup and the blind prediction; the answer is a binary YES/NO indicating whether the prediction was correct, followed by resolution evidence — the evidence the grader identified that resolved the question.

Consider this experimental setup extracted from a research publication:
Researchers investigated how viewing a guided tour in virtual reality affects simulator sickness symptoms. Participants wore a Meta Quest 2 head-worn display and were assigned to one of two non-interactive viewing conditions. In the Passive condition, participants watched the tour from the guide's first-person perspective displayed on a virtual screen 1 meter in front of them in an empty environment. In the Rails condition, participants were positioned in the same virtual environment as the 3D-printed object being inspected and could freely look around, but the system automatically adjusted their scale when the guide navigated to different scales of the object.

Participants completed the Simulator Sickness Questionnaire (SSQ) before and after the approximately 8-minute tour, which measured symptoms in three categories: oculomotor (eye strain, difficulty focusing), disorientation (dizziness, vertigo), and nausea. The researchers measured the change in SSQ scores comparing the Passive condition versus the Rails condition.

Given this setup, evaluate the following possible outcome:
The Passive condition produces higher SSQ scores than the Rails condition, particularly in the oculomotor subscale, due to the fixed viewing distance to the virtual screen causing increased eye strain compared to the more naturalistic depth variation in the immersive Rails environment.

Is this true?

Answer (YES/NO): NO